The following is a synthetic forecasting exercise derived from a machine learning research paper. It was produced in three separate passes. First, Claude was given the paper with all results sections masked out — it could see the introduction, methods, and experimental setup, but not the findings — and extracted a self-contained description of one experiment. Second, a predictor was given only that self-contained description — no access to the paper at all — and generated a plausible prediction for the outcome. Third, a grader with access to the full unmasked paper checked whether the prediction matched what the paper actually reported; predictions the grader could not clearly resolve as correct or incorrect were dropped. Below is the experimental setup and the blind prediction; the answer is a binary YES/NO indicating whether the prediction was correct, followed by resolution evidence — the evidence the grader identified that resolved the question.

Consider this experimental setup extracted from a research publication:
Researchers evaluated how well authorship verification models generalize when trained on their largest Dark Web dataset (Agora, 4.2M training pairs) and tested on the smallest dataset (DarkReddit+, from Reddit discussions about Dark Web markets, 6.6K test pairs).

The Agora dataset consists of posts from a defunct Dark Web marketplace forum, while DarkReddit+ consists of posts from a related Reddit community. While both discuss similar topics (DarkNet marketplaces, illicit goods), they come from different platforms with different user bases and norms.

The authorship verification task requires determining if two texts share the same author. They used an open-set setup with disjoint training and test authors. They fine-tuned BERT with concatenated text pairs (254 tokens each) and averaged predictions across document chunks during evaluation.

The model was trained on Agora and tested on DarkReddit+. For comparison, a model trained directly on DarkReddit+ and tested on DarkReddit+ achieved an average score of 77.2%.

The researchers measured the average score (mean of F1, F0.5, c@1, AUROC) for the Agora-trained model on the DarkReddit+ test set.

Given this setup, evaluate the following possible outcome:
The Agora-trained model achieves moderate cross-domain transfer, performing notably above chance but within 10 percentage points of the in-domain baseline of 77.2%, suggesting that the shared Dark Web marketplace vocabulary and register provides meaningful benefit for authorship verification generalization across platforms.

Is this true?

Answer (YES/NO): YES